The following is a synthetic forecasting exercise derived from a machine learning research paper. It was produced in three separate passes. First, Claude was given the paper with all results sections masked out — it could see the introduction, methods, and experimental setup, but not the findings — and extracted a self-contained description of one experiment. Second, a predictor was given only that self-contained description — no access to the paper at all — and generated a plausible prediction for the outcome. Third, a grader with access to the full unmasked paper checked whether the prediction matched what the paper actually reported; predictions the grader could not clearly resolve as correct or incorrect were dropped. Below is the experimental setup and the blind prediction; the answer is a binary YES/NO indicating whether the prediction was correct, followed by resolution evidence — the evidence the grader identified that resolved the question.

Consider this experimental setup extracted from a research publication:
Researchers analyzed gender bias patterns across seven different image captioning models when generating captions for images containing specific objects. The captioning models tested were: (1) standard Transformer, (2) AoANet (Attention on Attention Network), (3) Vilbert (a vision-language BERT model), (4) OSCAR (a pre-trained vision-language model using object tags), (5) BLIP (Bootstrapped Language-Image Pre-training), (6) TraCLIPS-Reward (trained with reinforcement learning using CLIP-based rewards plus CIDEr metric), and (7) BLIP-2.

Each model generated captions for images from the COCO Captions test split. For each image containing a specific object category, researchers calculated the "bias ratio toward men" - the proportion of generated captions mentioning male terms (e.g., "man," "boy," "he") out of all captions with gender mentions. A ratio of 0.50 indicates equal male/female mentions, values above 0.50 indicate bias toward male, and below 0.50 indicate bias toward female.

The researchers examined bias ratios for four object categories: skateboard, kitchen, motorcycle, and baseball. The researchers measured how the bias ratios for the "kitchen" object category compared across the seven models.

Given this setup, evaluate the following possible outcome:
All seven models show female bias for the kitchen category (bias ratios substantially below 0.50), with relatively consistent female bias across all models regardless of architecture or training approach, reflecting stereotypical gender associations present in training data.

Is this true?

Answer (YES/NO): NO